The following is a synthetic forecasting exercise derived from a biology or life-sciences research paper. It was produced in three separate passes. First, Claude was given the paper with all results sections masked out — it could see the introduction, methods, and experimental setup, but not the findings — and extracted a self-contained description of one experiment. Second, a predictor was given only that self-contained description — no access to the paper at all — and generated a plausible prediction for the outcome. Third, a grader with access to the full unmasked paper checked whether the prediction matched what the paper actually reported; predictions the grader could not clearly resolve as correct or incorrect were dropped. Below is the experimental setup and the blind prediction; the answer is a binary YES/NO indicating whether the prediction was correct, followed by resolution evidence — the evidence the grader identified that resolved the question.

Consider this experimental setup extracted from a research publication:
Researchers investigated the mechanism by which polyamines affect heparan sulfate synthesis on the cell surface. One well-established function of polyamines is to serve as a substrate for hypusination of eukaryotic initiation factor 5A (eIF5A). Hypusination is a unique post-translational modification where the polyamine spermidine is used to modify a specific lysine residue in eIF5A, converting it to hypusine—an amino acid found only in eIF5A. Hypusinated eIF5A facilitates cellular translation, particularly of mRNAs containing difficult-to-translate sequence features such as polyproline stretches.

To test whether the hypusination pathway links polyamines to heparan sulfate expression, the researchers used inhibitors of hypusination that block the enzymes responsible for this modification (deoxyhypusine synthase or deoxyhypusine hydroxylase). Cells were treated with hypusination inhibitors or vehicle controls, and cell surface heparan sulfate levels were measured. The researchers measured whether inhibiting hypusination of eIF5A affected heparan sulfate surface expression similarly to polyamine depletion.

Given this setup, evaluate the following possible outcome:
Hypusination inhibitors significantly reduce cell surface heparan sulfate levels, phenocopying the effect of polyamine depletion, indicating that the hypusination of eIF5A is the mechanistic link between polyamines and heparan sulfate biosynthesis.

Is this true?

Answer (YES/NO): YES